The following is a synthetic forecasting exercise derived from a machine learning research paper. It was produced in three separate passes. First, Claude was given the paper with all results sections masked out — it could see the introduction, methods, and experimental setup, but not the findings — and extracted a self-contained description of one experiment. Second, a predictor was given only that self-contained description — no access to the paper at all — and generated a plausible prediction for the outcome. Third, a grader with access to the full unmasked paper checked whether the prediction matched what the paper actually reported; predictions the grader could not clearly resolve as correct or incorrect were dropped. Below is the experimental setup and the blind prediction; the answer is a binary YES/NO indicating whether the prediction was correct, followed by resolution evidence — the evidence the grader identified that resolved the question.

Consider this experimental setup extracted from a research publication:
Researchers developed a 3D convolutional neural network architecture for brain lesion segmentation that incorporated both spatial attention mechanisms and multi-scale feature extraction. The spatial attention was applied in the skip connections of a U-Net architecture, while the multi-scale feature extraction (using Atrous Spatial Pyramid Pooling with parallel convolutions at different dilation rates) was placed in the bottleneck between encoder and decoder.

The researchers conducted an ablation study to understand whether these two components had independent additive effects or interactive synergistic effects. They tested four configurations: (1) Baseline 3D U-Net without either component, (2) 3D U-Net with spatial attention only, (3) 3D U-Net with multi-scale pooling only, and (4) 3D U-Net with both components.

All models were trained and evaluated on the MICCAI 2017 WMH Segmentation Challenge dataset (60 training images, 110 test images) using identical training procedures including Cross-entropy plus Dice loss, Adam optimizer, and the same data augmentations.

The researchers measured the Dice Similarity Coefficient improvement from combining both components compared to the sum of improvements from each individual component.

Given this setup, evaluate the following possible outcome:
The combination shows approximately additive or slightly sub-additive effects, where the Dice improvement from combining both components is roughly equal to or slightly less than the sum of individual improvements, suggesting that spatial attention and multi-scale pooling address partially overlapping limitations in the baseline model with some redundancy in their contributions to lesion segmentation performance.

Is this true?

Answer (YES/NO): NO